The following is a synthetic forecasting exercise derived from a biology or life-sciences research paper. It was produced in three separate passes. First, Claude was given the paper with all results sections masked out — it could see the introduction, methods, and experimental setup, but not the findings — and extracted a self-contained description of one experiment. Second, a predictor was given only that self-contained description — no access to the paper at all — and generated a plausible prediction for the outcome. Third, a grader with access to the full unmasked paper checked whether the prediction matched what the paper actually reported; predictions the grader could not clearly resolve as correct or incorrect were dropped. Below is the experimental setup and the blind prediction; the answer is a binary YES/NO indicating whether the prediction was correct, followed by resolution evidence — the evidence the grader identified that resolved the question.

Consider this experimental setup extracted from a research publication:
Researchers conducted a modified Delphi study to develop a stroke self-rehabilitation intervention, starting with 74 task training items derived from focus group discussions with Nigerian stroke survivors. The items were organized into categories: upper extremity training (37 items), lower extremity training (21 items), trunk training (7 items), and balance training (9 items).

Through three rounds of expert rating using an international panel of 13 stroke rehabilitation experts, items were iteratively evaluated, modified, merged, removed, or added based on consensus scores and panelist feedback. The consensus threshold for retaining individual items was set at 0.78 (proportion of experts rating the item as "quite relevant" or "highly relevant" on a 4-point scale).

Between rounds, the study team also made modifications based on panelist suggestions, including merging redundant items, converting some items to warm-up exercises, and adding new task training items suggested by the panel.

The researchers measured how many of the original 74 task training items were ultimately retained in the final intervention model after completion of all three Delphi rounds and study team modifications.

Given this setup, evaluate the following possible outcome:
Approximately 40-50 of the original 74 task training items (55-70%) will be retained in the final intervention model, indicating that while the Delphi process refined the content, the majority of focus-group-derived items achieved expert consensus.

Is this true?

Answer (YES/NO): YES